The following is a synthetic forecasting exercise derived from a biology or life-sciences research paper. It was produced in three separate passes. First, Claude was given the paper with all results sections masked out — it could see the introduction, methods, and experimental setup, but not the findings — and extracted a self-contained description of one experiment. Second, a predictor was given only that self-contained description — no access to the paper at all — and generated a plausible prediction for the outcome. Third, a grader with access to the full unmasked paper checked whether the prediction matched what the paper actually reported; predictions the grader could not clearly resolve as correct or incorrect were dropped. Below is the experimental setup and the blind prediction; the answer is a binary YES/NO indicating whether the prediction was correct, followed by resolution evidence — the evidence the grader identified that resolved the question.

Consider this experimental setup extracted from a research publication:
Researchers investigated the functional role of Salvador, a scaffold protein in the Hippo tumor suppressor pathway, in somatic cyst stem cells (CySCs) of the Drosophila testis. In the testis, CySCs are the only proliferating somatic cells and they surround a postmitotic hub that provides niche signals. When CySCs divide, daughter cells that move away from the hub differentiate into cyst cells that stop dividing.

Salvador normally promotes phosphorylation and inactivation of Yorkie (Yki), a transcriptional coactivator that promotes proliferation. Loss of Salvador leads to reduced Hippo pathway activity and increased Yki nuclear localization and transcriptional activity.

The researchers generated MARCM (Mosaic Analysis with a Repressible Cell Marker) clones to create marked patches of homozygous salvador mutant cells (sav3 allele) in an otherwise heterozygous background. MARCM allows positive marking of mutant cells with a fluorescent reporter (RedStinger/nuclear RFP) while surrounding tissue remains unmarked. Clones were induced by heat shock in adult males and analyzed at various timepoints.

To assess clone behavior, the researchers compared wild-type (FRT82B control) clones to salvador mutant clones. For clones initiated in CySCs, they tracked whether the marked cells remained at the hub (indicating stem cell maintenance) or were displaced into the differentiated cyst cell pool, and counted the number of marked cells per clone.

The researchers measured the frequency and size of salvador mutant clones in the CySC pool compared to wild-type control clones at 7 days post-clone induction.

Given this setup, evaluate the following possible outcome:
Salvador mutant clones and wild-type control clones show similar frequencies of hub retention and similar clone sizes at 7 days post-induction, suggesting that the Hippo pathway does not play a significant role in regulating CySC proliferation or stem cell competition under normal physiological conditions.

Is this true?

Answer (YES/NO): NO